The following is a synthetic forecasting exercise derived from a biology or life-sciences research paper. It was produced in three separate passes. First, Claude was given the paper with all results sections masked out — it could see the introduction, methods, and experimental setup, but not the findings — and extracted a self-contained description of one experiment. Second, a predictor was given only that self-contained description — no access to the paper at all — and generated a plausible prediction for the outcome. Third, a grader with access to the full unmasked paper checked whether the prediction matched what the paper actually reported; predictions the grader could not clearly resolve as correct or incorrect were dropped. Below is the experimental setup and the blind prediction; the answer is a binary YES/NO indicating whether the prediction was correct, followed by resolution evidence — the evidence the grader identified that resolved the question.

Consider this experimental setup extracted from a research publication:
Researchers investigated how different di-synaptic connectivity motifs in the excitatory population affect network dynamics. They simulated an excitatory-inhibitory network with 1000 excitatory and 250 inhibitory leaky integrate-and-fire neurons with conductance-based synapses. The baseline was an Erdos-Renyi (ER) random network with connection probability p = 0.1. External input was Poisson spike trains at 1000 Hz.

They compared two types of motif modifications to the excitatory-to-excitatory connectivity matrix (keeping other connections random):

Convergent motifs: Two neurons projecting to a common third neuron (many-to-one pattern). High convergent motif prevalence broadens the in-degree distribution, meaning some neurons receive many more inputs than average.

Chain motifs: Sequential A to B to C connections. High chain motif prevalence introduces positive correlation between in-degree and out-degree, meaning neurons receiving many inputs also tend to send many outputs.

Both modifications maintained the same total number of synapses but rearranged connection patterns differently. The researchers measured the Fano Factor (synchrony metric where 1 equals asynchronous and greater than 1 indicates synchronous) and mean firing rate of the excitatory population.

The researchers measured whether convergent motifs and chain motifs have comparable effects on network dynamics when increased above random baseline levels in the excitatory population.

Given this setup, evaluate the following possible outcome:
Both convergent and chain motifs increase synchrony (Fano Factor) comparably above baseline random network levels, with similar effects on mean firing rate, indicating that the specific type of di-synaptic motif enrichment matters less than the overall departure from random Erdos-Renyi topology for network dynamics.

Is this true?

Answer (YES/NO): NO